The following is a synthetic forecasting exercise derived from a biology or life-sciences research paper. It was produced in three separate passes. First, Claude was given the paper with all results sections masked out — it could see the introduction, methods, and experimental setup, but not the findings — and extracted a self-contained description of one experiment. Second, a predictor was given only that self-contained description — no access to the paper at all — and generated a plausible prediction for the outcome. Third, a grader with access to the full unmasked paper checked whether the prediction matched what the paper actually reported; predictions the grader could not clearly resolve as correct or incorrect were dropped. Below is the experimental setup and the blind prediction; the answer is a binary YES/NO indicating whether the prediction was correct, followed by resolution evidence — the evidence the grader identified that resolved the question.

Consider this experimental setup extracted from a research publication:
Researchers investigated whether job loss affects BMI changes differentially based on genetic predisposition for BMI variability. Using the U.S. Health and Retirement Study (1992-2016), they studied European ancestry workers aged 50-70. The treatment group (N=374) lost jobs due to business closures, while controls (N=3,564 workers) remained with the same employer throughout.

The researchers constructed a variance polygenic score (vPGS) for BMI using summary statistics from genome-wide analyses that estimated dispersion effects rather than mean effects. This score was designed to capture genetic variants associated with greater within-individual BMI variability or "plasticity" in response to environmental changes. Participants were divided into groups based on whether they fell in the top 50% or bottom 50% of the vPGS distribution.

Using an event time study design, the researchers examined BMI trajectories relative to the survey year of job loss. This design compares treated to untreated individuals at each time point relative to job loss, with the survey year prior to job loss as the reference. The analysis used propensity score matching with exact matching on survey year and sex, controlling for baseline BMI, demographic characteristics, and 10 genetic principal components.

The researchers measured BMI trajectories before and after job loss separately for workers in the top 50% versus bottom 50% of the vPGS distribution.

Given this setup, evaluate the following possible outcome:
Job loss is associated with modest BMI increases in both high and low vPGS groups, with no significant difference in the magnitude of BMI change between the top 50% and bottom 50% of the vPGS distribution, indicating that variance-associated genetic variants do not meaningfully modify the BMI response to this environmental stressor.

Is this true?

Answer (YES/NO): NO